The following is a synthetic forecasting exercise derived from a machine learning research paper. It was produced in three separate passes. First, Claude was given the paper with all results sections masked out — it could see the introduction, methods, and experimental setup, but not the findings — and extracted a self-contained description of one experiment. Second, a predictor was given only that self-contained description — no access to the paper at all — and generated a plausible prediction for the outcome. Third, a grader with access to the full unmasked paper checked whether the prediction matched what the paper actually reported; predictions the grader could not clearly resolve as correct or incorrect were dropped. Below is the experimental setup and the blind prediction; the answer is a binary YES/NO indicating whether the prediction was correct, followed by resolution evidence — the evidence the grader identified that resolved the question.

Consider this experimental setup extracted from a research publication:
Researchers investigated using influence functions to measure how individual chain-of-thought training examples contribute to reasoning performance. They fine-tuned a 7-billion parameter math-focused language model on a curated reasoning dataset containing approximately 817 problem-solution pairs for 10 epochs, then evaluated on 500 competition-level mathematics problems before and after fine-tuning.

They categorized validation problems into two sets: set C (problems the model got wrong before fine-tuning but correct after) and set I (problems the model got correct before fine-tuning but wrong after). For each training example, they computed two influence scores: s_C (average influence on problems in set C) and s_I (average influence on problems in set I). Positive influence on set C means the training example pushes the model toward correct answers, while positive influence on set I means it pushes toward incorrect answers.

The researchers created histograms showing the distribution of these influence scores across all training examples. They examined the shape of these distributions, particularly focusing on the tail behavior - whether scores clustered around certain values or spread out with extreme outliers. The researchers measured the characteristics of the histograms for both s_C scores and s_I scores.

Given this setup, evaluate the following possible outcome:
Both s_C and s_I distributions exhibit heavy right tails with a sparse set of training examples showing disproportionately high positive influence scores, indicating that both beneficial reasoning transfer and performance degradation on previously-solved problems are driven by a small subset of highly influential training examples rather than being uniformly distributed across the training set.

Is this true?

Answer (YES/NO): NO